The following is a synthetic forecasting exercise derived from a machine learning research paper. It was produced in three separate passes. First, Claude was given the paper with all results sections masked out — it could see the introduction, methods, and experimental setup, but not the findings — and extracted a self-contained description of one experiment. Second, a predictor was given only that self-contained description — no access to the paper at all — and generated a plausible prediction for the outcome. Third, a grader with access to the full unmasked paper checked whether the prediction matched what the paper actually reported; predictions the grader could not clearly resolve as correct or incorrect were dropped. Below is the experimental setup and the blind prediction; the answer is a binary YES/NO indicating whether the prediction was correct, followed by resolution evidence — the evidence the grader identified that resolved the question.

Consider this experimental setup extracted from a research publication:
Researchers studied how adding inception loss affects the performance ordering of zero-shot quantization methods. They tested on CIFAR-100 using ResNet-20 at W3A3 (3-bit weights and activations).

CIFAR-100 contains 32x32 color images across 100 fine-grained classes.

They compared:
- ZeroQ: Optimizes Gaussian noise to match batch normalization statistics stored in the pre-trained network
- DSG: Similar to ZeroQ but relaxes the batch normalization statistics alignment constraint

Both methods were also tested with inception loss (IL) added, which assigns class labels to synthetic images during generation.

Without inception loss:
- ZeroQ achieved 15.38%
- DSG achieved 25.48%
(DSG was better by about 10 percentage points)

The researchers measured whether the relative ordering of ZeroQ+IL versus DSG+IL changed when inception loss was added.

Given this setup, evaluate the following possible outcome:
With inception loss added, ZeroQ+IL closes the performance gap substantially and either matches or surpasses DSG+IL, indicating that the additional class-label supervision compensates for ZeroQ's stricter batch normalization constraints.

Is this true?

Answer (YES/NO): NO